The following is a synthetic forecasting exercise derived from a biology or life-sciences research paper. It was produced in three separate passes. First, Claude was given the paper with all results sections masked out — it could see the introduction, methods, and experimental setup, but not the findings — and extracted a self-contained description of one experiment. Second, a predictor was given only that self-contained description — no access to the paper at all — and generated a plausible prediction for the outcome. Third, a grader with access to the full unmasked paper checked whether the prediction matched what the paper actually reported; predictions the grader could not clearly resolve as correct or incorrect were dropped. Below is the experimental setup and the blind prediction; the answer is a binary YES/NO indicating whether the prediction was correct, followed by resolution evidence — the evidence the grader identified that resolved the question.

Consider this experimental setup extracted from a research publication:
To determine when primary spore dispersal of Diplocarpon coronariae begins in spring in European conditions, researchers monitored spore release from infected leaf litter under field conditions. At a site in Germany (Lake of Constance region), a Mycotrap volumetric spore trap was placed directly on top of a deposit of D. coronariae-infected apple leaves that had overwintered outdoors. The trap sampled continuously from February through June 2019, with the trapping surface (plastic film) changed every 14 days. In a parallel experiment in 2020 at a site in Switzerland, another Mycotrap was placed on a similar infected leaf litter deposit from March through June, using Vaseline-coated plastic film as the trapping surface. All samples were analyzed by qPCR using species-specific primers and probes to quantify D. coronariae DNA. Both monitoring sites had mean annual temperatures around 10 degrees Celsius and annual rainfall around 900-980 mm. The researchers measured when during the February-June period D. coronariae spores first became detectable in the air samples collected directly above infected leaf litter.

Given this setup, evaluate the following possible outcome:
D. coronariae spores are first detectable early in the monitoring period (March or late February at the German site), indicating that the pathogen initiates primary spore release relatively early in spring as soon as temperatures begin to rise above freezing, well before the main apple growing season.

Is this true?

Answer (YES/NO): NO